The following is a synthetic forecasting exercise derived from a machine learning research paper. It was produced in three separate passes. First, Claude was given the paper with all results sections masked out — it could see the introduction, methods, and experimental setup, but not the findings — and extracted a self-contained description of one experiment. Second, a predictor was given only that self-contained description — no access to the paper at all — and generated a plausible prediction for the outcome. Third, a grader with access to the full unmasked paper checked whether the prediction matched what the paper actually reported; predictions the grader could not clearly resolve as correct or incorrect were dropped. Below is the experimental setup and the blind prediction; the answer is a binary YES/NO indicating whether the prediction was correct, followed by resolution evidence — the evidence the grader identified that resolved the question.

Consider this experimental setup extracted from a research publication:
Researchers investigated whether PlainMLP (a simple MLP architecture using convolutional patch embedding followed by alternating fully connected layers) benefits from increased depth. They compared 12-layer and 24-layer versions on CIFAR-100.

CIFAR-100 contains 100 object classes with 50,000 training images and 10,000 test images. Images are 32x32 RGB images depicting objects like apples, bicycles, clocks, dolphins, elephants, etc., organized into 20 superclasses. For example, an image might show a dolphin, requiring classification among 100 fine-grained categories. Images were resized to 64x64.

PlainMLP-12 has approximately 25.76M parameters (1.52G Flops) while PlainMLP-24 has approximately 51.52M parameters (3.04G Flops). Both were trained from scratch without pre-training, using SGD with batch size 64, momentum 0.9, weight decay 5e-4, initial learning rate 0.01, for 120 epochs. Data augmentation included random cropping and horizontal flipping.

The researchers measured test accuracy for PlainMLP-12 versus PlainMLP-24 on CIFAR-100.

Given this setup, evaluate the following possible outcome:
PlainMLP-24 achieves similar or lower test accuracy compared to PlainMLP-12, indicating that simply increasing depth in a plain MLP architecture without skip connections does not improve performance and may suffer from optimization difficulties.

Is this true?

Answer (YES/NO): NO